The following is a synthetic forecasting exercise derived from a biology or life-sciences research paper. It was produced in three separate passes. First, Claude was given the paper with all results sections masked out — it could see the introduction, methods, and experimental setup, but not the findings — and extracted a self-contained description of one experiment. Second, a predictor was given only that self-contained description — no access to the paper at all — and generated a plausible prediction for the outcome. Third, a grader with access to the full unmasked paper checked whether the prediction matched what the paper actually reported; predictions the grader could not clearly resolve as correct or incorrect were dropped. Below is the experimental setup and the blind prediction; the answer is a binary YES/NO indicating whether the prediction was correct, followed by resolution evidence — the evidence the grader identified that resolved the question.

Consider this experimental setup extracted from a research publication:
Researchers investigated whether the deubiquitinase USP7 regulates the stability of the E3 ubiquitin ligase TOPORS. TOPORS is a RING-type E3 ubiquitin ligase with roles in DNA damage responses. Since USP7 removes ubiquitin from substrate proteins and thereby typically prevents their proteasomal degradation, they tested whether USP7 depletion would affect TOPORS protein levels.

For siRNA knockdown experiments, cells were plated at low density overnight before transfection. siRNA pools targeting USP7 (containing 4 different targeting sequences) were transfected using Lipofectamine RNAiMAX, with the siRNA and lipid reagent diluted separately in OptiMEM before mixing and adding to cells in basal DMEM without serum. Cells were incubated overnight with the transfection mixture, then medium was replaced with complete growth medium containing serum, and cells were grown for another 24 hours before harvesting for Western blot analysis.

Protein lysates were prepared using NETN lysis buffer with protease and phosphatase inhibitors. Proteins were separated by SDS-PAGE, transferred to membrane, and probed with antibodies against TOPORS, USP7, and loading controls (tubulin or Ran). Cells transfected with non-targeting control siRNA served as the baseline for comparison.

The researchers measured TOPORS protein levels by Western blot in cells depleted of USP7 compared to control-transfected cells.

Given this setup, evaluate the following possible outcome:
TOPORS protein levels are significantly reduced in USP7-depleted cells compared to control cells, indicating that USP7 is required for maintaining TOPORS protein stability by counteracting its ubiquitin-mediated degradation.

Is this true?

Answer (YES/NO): YES